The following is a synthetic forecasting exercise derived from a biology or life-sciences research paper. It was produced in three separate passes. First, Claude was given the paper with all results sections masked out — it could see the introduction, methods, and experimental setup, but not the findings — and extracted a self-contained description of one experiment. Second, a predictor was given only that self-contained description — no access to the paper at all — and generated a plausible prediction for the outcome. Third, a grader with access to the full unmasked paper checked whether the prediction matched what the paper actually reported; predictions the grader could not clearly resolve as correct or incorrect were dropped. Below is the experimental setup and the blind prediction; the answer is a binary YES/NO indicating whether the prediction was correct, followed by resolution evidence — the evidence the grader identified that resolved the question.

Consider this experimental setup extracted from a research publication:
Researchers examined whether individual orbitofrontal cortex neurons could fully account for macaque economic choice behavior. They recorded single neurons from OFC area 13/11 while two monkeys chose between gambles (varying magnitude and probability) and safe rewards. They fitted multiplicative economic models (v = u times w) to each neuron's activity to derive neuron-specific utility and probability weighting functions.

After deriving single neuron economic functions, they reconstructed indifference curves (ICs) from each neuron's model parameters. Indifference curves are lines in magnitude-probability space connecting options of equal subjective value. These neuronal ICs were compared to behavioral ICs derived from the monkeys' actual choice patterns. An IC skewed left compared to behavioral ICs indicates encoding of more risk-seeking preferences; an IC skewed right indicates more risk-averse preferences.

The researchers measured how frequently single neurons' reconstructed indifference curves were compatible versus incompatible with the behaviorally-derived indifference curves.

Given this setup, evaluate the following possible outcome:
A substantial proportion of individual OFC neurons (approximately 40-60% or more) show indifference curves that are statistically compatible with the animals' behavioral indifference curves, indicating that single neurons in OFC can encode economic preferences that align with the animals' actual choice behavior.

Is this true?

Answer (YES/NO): NO